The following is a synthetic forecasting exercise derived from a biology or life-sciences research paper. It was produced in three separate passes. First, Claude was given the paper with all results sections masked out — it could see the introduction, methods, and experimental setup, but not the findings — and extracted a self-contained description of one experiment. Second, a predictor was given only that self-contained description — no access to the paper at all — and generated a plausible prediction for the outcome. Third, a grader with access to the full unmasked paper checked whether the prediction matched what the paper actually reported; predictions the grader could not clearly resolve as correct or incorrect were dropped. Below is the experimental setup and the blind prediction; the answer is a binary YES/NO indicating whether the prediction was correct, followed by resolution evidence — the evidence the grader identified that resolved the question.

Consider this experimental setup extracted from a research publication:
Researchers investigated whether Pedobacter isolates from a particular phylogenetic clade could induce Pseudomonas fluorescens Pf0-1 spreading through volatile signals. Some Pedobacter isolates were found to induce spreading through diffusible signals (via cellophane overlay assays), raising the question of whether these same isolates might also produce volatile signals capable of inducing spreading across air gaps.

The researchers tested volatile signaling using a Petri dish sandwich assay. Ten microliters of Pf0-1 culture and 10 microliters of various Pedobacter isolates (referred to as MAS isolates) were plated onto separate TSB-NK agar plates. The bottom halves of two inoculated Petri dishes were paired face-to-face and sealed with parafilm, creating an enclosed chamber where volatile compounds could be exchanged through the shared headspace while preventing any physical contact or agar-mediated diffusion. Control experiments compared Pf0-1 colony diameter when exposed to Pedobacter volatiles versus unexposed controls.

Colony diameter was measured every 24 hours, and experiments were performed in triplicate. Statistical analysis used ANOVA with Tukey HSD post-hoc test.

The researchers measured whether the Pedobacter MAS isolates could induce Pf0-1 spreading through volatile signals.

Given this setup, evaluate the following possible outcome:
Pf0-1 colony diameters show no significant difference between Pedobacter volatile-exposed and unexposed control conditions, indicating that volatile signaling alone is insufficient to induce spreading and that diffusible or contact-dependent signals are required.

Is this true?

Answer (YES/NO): YES